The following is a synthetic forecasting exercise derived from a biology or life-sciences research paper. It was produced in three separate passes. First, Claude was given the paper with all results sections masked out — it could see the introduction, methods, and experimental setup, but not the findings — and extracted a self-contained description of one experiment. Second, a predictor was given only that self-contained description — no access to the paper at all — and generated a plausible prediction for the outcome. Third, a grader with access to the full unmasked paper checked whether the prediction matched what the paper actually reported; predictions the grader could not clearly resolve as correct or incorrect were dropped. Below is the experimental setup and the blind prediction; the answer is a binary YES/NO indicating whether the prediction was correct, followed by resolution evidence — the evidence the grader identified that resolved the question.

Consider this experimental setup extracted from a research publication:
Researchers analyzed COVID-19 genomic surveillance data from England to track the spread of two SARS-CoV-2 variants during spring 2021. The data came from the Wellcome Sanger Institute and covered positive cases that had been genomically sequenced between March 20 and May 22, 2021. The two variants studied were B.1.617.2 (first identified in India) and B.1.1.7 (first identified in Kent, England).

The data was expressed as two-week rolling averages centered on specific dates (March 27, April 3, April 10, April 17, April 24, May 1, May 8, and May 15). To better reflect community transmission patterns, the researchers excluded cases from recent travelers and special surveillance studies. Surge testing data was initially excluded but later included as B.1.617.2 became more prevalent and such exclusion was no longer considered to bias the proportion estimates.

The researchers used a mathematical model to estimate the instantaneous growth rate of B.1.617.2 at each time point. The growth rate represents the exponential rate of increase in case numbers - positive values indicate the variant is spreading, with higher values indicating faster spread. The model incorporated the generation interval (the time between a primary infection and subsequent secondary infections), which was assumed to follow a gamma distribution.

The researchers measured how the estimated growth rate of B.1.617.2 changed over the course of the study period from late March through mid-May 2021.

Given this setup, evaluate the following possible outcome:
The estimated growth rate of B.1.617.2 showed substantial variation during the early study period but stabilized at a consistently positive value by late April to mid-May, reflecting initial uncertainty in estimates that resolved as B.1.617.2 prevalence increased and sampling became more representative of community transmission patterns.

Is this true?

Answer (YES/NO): NO